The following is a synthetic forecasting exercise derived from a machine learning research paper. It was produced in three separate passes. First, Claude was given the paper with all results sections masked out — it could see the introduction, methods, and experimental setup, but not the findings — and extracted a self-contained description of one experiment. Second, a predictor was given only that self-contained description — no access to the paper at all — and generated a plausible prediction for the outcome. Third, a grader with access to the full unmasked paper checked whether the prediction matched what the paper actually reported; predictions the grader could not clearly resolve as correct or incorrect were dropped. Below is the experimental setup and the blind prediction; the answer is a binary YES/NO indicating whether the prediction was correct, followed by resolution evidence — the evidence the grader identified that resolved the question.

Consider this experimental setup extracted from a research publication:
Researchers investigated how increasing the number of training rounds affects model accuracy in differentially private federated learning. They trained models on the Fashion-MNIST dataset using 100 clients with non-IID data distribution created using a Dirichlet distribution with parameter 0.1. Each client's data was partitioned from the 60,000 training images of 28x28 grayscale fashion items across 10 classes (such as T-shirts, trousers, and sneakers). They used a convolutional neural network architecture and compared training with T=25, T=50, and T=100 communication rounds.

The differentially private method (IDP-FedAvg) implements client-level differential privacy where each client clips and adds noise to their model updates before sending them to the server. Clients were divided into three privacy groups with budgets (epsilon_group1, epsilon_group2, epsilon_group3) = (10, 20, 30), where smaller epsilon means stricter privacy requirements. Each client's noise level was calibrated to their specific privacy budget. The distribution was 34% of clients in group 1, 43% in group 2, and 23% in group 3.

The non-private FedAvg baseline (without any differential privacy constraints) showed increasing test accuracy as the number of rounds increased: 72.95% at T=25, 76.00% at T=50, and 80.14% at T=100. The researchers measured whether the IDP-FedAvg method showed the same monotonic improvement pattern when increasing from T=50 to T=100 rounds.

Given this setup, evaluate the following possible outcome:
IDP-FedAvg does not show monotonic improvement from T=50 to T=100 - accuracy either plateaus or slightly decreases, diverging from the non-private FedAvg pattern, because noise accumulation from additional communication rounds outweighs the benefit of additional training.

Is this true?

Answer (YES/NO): YES